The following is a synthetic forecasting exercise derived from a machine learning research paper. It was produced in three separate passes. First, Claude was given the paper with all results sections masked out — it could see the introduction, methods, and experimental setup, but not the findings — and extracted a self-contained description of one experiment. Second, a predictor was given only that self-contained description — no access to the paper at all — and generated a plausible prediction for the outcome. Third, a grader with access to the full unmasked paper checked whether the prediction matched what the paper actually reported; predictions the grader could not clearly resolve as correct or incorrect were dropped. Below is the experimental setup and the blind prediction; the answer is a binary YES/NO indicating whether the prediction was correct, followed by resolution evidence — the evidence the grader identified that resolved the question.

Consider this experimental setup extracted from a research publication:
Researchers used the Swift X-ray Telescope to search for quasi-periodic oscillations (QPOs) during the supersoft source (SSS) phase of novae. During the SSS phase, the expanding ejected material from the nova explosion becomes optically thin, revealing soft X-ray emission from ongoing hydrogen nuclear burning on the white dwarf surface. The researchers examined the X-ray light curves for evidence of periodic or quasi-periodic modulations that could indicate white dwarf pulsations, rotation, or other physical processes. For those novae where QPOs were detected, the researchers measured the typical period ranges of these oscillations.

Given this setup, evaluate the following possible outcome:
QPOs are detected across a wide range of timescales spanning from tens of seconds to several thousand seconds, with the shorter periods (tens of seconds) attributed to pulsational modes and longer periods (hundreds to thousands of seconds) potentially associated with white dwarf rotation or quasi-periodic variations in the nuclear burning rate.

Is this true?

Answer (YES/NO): NO